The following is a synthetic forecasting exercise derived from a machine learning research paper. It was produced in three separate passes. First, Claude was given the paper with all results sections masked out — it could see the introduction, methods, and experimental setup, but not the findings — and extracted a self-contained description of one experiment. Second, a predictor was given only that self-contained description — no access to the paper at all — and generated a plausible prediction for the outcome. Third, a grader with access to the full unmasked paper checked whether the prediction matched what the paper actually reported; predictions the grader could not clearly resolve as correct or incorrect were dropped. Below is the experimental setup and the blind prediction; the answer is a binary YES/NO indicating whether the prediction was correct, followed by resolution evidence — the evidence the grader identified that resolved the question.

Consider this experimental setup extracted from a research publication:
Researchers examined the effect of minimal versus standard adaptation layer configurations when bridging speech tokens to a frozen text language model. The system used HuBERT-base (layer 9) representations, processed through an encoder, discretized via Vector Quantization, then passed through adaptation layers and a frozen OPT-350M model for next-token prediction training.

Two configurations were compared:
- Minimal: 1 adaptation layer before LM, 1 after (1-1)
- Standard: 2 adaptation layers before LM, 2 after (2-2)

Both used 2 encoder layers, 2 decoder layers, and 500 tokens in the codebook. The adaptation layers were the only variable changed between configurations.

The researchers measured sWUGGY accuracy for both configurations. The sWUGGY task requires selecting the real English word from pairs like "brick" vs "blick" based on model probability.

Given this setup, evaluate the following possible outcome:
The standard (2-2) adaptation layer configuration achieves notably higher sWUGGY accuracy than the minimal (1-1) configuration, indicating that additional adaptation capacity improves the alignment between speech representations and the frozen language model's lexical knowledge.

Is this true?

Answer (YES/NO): NO